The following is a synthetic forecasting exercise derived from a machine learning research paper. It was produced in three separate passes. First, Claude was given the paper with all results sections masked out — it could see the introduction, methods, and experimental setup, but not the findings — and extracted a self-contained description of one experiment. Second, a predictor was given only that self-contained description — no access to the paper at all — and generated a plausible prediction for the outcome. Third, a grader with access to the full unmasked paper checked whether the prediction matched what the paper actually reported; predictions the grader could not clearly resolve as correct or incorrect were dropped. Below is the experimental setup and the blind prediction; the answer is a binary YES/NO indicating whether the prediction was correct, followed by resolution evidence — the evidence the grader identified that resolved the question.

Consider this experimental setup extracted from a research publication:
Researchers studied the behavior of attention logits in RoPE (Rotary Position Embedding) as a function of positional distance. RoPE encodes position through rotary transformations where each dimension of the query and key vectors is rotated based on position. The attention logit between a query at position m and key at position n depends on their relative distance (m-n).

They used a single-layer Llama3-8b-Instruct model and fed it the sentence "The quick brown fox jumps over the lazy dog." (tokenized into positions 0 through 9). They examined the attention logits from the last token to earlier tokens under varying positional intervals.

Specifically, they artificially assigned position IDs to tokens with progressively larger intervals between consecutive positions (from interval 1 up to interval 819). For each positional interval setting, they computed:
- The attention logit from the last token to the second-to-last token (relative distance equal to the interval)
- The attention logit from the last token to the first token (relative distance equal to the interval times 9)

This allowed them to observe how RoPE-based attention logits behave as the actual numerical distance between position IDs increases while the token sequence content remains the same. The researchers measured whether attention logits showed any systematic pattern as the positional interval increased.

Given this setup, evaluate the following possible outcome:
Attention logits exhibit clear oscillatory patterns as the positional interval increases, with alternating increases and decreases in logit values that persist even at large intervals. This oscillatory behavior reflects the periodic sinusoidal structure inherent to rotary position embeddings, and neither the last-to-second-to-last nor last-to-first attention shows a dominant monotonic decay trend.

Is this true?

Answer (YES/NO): NO